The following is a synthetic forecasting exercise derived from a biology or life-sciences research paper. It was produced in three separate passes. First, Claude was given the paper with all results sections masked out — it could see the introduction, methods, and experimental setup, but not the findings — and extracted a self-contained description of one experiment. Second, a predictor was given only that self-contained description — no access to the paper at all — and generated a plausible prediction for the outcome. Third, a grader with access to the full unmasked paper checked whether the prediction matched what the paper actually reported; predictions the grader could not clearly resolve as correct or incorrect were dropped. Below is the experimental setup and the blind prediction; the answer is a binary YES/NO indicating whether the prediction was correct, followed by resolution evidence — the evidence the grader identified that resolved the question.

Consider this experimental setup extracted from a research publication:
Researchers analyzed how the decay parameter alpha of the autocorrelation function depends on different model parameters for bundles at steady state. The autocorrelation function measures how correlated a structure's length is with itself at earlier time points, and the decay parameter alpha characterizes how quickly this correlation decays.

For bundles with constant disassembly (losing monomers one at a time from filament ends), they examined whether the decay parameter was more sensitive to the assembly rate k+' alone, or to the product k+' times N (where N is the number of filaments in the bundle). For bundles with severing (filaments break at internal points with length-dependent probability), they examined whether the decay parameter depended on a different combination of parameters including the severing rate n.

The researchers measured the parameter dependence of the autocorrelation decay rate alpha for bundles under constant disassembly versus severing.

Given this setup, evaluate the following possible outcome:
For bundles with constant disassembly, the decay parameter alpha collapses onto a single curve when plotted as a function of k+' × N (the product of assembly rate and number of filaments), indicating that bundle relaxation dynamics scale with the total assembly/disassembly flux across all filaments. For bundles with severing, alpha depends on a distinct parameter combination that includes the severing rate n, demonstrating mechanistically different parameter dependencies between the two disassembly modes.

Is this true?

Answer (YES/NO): NO